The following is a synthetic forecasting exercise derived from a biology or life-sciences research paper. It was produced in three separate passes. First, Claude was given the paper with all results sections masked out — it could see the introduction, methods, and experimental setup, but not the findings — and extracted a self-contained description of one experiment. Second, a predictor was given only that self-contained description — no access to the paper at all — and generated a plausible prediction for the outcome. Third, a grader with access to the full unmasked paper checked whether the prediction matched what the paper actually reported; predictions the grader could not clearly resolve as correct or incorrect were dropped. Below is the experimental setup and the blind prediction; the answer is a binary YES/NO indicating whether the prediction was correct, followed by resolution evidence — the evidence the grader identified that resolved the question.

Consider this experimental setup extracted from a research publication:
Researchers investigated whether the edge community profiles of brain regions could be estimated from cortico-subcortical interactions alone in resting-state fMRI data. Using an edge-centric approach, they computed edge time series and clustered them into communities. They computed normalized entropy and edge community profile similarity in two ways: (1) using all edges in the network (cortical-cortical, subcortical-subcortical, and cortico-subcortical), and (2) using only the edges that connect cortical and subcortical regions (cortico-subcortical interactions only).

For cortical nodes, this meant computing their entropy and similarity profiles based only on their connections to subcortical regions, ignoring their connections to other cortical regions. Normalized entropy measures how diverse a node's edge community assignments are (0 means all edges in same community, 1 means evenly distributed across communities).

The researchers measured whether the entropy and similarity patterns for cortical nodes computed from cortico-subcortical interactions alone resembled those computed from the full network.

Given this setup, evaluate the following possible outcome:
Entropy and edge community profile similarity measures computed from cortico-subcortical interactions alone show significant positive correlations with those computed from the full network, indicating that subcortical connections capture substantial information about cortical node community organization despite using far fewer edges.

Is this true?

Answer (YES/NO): YES